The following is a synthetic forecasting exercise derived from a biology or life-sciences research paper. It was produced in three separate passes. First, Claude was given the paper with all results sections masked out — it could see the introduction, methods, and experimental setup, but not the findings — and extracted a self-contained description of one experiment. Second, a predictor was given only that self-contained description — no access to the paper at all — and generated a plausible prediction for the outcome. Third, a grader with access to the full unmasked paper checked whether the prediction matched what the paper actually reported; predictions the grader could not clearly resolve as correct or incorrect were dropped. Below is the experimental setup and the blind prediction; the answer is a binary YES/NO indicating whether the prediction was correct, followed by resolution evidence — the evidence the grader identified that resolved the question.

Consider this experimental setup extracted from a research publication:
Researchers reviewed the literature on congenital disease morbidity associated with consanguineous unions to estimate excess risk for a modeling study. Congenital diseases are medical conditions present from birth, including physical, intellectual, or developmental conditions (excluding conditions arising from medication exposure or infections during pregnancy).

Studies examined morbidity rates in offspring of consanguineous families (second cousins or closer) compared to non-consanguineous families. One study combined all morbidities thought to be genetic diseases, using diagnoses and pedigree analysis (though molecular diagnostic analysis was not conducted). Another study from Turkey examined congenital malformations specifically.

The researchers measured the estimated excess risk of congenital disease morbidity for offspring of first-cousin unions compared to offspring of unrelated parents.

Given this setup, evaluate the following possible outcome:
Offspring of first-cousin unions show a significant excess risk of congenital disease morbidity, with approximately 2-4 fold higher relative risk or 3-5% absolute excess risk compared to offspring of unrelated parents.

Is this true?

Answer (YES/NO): YES